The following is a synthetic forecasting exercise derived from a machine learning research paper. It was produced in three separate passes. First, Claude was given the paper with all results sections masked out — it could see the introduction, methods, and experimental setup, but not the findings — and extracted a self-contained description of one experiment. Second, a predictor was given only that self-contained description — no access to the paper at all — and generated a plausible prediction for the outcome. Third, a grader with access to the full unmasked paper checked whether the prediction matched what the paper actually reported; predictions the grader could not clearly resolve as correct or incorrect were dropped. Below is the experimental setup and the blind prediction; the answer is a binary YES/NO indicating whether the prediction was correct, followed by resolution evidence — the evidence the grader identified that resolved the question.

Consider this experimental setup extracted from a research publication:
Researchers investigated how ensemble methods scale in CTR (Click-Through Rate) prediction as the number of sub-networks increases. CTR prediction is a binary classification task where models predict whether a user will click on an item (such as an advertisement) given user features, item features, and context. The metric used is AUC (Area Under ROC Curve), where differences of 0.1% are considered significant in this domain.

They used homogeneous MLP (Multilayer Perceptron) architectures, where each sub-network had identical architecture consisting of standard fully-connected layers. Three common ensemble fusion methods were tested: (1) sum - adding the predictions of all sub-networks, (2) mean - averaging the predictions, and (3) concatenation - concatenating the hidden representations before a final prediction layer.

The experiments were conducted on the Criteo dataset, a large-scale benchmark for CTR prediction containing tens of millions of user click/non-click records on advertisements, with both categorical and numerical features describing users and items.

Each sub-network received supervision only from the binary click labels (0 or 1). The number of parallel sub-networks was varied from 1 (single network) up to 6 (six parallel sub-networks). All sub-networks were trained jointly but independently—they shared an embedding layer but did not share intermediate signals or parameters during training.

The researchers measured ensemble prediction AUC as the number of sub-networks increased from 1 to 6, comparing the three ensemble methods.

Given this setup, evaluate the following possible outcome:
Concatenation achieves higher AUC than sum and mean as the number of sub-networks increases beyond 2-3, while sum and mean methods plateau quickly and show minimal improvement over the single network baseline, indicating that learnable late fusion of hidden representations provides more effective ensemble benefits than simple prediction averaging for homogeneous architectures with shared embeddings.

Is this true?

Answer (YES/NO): NO